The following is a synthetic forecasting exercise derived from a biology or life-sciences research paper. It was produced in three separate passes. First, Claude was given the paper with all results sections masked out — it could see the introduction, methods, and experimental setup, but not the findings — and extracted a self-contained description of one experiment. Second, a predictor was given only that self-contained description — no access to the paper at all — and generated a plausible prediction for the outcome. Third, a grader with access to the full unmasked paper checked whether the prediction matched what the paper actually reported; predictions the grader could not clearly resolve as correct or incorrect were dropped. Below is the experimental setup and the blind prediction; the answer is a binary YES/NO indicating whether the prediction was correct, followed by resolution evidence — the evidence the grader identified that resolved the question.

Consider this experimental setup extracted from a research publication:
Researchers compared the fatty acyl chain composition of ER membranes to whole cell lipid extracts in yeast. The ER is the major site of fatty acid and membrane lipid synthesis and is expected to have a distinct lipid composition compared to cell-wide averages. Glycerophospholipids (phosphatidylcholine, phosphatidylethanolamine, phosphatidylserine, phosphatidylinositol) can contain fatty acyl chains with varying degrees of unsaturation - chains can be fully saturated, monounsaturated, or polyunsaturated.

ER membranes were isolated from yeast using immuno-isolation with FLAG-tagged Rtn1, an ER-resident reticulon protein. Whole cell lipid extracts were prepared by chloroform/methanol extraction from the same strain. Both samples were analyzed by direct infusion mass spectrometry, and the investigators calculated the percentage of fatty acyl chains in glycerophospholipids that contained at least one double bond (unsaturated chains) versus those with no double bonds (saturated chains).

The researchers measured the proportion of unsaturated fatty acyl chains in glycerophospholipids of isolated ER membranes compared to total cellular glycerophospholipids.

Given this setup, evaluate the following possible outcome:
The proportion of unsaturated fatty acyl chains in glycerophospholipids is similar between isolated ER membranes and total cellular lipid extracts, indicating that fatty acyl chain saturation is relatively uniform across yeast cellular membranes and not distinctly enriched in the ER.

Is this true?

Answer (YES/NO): NO